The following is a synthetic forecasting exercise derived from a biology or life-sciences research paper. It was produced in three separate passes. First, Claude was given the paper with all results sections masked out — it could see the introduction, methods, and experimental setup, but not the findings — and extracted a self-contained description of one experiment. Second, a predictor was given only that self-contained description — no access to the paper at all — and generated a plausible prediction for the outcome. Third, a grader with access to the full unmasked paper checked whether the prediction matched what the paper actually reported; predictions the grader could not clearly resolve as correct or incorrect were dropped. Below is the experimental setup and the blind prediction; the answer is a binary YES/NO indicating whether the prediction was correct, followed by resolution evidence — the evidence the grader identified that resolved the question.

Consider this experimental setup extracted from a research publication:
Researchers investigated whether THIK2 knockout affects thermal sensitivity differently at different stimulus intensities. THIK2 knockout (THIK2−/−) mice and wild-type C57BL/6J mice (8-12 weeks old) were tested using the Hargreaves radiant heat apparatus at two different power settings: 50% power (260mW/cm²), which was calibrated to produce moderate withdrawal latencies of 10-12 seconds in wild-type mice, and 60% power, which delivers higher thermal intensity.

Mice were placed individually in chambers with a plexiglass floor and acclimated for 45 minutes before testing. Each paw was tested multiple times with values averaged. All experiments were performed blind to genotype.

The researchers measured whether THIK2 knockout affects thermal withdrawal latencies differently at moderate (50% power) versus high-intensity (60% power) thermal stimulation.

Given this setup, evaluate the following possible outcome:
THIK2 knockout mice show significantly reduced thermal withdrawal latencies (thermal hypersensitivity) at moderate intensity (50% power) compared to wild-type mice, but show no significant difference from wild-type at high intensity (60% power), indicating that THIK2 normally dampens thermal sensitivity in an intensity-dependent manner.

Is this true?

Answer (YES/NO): NO